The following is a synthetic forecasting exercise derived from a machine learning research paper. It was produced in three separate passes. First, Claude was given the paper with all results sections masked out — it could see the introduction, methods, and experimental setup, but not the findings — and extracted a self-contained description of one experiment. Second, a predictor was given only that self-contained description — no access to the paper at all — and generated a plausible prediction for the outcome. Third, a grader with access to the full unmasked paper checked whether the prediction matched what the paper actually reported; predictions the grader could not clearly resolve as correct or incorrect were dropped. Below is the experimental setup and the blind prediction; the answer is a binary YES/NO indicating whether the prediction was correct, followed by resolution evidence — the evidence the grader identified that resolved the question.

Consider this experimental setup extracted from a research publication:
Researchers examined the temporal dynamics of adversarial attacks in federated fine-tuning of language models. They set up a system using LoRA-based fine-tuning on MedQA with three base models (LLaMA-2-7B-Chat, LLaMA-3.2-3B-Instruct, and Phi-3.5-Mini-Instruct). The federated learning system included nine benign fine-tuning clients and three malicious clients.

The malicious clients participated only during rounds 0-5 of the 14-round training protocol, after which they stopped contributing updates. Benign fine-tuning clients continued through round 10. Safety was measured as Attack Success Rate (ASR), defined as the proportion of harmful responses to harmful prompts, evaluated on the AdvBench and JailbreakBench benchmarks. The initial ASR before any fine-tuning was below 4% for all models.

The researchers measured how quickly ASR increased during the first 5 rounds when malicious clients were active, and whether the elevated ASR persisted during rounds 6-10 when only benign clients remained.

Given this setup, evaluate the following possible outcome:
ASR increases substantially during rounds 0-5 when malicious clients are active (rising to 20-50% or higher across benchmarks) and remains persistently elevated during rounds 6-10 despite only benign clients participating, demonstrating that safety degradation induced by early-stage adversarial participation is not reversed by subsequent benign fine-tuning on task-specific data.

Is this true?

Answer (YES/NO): YES